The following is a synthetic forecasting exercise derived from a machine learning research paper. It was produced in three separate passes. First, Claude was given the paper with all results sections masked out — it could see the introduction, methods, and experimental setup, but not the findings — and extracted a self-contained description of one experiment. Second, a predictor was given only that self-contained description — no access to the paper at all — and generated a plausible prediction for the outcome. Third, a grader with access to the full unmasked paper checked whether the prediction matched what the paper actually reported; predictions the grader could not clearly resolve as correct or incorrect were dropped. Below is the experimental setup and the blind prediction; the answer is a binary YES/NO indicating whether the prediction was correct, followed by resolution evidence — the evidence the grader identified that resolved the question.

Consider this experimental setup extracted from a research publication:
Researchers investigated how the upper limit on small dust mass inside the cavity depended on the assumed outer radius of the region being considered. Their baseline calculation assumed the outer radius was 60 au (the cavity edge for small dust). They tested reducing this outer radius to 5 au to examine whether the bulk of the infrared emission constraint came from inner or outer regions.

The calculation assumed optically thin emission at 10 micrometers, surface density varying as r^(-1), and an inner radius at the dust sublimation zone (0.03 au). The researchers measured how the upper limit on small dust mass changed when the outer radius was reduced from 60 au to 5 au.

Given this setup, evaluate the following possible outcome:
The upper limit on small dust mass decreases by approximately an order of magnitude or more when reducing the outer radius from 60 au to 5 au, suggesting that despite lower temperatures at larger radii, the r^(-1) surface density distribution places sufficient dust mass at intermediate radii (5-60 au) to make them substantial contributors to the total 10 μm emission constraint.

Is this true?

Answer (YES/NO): YES